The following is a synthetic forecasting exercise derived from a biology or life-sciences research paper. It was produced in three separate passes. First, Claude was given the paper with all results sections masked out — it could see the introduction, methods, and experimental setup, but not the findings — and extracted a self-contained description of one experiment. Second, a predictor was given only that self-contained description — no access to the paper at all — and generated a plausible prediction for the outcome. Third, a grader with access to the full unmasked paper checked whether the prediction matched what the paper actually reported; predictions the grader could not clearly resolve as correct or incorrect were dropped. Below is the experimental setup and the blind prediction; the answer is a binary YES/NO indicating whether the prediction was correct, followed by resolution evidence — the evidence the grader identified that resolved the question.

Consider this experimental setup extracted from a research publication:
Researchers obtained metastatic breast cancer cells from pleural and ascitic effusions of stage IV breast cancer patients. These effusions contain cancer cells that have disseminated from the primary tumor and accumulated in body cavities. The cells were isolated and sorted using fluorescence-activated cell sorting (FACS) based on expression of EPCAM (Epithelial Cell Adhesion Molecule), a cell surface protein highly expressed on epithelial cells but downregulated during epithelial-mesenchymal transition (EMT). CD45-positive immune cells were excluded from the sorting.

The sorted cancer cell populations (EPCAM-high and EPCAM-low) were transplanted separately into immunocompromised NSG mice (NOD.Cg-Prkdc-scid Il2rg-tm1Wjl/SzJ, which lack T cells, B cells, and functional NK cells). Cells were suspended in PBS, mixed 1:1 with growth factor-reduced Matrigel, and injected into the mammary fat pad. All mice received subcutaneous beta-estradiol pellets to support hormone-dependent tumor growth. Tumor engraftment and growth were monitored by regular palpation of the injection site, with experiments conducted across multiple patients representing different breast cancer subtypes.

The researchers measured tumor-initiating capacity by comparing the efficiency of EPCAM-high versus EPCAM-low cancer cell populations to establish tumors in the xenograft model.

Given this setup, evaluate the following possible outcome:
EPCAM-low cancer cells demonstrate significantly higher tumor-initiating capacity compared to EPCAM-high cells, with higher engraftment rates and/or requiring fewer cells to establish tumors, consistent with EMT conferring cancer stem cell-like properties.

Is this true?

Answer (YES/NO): NO